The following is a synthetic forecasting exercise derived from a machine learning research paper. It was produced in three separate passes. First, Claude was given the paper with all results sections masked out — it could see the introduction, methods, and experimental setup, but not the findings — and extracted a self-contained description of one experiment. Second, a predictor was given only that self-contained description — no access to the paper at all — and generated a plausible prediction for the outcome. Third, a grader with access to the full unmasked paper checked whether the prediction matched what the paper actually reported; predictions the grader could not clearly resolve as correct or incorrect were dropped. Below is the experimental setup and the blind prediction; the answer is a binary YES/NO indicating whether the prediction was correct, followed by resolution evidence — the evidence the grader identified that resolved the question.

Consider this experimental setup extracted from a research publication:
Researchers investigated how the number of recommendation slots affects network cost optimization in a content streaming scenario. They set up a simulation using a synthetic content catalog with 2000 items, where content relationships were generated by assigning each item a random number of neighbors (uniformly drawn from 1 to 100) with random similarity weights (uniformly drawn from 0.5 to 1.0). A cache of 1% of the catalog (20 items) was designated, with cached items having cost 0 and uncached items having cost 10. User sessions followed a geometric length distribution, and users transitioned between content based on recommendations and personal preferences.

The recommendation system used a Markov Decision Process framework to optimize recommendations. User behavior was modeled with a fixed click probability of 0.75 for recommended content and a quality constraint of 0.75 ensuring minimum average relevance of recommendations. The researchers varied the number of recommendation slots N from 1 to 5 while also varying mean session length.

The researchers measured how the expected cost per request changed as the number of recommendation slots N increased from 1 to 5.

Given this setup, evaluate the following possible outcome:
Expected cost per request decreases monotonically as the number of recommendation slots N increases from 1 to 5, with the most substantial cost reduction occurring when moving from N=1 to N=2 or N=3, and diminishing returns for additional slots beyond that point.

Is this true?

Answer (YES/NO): NO